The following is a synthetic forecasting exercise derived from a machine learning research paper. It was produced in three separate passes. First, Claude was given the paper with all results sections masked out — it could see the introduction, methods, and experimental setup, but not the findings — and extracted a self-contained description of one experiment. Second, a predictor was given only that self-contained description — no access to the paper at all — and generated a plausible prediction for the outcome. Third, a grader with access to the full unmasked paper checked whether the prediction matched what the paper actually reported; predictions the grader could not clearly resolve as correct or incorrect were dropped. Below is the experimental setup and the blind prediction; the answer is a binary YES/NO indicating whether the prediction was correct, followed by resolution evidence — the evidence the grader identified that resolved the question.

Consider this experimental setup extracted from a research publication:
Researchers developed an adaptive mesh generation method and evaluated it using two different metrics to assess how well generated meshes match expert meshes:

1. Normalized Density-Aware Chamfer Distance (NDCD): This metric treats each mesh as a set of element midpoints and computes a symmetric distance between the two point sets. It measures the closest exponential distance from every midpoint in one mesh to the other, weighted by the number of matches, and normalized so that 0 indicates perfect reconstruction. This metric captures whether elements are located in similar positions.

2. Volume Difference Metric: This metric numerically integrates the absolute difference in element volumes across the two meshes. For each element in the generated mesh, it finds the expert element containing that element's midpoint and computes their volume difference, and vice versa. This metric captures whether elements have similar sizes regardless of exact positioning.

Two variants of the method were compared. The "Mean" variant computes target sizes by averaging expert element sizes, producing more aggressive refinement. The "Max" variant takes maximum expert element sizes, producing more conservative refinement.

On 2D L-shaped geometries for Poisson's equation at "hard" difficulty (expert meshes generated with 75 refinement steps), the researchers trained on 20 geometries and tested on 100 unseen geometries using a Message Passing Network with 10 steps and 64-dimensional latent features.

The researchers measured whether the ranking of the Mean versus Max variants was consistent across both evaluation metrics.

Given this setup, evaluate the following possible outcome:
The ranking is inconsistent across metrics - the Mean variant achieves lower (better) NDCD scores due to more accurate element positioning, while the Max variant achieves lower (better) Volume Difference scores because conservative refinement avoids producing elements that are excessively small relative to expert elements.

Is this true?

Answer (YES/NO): NO